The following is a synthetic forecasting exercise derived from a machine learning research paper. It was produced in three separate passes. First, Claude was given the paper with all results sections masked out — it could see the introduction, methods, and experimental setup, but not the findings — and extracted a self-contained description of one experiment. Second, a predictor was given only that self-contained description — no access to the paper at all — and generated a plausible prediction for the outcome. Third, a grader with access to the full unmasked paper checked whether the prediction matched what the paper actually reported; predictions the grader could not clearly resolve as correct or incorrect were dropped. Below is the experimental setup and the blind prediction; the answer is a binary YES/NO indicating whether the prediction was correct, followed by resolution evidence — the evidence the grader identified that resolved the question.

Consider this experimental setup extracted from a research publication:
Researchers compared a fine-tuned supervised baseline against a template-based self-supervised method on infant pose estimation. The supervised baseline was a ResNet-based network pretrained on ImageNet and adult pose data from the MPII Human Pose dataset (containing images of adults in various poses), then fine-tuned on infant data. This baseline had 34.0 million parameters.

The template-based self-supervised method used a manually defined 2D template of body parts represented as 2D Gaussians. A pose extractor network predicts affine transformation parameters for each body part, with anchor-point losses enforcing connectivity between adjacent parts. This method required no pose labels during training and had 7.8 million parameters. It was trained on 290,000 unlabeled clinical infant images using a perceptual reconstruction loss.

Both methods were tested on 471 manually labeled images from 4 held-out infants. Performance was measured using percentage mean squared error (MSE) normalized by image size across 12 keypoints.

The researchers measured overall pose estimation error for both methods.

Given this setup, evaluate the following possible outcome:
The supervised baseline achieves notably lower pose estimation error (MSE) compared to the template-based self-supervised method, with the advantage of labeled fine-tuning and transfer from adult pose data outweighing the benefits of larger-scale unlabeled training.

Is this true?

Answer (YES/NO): YES